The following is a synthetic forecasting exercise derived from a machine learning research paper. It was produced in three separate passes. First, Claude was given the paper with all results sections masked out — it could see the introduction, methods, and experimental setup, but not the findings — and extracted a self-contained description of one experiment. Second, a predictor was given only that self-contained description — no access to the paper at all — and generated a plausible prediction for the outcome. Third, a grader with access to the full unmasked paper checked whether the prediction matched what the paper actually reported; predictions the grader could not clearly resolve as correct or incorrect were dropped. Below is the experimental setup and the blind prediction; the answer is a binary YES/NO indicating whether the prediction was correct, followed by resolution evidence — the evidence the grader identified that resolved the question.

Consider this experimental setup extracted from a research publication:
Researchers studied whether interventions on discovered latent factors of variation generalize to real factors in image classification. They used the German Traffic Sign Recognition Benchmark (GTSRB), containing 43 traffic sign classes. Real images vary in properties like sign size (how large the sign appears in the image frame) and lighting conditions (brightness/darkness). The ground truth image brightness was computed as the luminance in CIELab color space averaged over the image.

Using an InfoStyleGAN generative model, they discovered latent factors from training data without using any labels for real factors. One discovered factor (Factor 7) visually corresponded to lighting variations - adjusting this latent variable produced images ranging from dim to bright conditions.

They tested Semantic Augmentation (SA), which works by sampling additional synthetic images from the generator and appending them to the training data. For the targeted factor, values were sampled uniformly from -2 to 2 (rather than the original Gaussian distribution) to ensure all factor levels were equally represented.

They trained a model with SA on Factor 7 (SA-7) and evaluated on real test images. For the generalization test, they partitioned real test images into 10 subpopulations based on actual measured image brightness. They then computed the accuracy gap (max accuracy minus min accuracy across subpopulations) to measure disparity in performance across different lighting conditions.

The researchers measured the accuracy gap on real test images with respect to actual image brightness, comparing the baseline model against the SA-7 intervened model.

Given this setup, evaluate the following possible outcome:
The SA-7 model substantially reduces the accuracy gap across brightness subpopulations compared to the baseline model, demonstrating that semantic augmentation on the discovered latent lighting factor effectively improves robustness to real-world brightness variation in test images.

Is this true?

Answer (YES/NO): NO